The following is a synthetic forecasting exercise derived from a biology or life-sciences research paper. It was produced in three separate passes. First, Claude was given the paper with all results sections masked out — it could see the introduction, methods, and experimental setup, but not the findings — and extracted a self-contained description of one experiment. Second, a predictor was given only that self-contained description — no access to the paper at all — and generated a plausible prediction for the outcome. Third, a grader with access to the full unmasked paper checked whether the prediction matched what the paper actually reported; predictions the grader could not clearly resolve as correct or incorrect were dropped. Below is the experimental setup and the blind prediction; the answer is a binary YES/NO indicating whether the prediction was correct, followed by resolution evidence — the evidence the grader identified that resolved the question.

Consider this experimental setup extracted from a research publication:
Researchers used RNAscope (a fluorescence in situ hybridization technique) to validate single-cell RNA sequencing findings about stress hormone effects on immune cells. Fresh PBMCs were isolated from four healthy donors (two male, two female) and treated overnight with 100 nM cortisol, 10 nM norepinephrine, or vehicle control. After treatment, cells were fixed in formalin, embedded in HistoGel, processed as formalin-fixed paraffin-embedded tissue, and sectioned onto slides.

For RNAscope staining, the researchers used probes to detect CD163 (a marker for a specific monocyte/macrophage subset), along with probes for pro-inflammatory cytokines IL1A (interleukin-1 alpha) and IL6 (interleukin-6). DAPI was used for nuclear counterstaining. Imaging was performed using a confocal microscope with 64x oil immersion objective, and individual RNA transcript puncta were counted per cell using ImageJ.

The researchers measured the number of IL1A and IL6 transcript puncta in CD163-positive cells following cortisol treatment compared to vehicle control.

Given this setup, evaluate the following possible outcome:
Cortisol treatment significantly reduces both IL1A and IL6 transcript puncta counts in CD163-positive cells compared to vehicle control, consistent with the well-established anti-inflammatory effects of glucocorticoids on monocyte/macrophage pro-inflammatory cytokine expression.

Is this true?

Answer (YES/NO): NO